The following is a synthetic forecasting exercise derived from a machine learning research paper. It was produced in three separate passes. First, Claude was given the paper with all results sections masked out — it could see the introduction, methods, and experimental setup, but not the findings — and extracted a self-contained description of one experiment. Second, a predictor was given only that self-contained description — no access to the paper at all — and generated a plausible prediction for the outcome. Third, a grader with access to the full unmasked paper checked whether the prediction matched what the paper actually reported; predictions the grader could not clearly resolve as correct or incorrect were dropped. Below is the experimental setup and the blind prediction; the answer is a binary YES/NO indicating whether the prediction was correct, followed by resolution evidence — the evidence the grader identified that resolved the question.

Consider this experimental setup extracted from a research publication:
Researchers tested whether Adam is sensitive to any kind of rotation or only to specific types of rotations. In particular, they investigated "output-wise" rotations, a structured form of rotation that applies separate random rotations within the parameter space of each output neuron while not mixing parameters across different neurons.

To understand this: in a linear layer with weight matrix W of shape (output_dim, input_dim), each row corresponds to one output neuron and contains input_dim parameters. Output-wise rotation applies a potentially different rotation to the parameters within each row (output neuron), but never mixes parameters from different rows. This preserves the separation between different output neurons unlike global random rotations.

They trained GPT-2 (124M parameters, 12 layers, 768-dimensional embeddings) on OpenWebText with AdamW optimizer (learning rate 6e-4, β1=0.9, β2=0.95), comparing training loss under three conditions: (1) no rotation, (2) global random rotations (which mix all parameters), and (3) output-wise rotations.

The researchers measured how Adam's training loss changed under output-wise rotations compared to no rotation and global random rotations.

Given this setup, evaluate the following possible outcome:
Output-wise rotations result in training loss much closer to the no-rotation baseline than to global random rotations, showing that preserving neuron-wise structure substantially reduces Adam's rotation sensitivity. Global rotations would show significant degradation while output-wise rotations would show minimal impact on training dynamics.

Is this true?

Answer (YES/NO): YES